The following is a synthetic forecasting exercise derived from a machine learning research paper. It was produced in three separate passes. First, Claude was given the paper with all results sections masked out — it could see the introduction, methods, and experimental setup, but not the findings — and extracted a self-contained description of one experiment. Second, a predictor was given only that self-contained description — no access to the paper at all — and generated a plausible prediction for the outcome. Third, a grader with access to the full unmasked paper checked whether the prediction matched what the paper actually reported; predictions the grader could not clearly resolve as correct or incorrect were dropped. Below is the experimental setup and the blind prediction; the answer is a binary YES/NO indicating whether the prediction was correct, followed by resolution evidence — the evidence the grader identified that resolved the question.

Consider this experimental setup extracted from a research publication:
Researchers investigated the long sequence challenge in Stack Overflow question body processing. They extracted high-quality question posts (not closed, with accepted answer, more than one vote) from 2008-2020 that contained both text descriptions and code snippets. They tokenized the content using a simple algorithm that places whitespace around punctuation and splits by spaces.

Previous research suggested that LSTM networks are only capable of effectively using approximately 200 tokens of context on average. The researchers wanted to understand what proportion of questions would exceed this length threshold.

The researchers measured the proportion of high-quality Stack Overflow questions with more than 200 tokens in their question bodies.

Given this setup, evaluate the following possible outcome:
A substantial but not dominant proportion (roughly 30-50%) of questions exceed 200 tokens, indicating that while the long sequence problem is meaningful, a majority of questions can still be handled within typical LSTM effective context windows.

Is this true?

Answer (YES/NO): NO